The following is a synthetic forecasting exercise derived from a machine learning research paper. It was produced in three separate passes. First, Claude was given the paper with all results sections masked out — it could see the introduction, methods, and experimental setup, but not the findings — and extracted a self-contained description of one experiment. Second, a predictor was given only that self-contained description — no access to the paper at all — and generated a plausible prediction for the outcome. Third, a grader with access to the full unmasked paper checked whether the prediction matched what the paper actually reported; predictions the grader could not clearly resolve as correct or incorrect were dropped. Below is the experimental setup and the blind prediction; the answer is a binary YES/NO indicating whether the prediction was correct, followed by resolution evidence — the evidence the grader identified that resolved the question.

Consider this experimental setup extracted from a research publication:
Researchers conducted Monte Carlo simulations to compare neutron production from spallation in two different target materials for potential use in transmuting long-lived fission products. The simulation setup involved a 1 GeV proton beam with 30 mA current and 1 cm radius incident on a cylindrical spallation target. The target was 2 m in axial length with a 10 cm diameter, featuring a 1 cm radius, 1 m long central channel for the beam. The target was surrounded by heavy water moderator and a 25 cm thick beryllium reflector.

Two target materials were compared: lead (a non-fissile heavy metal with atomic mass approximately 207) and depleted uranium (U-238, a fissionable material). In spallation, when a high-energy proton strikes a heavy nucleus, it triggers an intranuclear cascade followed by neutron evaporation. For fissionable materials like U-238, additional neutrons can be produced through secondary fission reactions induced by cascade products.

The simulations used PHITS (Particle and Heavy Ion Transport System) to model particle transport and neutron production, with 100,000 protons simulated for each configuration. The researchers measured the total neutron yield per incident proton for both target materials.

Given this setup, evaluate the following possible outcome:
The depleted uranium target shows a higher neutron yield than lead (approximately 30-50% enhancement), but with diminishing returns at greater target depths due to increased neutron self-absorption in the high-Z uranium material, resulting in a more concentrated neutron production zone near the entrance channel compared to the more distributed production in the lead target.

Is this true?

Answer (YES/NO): NO